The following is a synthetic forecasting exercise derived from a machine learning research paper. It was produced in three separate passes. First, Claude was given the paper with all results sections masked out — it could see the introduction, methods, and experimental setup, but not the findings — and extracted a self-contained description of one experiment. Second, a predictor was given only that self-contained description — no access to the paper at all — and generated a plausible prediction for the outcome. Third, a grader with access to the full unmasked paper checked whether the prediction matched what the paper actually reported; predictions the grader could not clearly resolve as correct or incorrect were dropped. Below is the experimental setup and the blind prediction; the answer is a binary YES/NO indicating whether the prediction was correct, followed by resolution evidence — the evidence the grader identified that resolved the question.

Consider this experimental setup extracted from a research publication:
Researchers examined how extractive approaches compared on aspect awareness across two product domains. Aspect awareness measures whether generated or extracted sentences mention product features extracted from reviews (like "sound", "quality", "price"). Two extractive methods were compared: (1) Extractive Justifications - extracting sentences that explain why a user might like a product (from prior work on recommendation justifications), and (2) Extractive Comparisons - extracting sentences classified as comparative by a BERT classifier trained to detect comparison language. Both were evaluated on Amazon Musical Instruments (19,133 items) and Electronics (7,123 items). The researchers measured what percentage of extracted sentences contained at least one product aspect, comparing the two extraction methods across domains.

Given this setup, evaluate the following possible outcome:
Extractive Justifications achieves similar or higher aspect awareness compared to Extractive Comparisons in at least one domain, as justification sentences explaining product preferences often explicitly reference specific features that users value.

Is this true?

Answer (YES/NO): YES